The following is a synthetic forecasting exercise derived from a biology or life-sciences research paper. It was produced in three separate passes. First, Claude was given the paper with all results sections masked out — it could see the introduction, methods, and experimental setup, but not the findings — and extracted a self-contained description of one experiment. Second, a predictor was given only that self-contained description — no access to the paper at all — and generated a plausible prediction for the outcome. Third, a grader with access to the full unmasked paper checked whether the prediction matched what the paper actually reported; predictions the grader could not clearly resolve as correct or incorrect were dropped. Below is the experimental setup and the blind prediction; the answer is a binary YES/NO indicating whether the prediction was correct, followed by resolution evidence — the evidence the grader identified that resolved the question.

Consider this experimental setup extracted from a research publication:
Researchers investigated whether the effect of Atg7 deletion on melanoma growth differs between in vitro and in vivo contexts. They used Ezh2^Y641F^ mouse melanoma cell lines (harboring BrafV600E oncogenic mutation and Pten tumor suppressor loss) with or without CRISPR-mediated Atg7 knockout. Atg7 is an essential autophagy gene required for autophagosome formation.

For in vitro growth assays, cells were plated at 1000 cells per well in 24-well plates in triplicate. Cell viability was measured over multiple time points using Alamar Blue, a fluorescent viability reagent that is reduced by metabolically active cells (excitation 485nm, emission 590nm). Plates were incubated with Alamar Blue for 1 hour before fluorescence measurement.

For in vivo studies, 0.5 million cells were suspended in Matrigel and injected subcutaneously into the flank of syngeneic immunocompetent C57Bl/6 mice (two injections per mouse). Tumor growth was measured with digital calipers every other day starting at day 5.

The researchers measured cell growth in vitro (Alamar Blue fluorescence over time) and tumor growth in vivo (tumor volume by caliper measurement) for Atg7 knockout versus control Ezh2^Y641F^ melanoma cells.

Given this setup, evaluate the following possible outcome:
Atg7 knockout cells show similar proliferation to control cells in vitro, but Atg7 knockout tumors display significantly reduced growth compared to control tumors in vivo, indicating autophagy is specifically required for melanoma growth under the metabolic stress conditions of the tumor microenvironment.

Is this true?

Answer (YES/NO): NO